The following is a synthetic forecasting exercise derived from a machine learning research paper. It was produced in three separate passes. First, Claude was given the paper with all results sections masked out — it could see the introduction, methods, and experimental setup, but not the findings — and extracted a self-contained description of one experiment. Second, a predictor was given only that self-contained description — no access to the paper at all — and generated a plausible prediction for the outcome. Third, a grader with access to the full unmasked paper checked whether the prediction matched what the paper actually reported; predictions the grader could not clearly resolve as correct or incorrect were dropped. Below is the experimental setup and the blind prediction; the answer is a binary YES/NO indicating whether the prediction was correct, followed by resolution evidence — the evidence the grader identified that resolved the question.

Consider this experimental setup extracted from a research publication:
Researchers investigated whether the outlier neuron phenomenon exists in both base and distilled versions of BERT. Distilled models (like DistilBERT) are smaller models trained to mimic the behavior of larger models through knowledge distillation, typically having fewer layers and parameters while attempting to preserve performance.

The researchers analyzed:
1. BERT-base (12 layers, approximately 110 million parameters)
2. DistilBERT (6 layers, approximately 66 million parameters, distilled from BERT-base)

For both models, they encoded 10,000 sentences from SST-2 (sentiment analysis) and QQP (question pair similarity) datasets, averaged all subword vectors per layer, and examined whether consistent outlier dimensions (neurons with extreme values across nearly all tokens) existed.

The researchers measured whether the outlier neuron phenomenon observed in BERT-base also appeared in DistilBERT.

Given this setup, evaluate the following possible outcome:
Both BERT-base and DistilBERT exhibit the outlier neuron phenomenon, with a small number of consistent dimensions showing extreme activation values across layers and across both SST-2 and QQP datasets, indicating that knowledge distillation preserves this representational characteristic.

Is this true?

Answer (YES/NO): YES